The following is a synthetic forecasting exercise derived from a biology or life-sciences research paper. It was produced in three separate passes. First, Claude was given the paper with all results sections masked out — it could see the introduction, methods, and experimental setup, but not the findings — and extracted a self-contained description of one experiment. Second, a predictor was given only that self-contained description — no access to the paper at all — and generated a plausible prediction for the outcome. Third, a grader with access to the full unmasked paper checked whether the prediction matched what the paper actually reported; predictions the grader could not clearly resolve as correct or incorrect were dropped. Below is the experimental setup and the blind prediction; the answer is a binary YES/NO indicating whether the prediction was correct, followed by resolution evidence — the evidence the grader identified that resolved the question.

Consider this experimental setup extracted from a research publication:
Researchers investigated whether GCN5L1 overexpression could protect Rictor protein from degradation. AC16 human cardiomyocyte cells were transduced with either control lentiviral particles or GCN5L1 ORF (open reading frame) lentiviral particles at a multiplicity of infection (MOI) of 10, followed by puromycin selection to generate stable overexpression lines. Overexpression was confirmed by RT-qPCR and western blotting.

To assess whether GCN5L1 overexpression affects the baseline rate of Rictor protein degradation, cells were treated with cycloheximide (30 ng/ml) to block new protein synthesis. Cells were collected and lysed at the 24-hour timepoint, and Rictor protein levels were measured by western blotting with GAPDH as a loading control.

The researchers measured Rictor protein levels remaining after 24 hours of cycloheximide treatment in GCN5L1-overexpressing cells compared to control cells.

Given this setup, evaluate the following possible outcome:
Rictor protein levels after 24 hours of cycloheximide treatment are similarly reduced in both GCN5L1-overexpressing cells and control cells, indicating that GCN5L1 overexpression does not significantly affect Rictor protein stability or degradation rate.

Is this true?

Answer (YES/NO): NO